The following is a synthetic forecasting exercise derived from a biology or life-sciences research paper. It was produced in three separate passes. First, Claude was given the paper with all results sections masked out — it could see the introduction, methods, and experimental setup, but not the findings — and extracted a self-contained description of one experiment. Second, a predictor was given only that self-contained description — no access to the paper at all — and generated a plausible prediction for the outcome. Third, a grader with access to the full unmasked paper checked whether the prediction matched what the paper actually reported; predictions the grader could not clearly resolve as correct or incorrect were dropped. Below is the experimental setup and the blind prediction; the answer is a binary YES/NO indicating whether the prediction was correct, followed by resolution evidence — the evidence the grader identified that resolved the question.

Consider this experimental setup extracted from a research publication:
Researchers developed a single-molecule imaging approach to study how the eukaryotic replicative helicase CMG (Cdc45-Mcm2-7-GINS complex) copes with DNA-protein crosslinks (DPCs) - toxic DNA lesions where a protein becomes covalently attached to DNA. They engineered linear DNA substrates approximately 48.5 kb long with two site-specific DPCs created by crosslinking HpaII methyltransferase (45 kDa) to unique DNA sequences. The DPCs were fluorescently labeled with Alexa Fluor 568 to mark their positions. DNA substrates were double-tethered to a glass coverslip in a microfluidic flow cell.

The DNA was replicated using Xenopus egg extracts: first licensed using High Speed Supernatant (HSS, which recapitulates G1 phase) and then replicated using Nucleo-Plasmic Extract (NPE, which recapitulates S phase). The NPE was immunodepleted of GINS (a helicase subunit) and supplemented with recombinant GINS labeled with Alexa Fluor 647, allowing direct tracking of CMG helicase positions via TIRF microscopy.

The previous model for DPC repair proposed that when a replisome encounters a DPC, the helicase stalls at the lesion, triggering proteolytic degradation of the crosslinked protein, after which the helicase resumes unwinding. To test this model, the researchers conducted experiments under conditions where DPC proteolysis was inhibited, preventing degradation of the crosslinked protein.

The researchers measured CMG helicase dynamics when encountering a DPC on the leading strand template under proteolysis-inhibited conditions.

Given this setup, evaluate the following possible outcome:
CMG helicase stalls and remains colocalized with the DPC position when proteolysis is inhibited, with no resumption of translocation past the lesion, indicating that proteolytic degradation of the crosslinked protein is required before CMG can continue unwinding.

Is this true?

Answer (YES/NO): NO